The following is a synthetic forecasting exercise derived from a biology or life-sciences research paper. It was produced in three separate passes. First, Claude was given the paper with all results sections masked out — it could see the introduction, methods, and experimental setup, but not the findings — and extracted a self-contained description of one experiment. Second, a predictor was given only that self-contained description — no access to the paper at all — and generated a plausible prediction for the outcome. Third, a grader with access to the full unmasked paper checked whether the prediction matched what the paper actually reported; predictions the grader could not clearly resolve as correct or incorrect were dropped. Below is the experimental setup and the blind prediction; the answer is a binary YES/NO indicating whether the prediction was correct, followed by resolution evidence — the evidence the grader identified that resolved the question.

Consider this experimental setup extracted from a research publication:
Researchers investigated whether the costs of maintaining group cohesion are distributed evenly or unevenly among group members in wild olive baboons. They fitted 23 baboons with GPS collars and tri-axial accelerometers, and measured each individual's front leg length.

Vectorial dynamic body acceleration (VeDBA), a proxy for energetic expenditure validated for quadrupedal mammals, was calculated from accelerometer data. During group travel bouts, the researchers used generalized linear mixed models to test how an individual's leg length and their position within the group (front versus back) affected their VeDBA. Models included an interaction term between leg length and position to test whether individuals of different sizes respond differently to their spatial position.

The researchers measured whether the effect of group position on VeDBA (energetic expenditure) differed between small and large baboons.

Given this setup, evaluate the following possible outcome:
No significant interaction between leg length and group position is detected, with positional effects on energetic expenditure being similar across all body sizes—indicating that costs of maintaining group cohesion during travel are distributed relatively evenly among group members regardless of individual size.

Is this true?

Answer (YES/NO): NO